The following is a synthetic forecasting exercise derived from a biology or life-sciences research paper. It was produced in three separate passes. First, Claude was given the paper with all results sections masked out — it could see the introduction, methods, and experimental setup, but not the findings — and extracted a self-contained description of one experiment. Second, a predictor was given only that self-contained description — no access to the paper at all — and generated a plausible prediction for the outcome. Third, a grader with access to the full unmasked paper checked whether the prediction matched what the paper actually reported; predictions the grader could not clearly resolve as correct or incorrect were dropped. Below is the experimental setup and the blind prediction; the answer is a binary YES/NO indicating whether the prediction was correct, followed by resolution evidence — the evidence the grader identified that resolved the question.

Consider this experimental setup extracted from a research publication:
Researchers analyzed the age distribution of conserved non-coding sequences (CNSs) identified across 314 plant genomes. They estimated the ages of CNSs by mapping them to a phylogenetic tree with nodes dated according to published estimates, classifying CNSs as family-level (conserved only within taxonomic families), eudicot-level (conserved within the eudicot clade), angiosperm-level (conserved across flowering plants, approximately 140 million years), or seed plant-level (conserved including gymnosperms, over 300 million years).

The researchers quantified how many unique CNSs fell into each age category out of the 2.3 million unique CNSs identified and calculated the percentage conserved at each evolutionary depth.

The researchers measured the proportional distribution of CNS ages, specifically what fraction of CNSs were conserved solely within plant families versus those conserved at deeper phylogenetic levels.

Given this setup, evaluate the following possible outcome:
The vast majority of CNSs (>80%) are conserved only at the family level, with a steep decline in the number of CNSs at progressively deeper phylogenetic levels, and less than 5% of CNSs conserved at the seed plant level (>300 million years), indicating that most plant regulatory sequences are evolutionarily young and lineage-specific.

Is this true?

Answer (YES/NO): YES